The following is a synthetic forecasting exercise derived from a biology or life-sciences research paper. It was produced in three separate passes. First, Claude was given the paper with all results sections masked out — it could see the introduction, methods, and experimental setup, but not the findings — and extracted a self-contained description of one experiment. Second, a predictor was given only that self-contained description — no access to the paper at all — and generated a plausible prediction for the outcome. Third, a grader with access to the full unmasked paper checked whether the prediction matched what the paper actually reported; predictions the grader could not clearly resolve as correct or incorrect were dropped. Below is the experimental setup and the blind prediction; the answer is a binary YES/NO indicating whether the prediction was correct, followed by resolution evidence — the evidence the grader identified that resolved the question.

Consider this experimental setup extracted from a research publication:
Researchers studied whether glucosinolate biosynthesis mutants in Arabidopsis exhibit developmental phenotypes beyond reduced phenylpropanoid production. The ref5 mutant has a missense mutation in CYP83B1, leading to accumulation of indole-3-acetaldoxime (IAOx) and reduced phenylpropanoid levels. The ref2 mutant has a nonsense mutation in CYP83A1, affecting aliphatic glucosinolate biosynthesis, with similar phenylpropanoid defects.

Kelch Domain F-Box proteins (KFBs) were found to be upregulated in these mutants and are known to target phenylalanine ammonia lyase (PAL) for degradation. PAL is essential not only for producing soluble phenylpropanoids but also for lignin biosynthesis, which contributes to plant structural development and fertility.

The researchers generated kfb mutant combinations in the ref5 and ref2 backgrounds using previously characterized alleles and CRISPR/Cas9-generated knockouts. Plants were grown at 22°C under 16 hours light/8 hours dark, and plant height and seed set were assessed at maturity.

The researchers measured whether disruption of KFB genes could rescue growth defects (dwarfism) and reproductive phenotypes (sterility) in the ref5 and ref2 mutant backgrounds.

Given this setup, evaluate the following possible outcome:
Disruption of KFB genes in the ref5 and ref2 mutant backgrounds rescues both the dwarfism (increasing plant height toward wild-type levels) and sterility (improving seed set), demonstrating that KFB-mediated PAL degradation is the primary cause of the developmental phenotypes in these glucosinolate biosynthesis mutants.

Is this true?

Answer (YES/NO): YES